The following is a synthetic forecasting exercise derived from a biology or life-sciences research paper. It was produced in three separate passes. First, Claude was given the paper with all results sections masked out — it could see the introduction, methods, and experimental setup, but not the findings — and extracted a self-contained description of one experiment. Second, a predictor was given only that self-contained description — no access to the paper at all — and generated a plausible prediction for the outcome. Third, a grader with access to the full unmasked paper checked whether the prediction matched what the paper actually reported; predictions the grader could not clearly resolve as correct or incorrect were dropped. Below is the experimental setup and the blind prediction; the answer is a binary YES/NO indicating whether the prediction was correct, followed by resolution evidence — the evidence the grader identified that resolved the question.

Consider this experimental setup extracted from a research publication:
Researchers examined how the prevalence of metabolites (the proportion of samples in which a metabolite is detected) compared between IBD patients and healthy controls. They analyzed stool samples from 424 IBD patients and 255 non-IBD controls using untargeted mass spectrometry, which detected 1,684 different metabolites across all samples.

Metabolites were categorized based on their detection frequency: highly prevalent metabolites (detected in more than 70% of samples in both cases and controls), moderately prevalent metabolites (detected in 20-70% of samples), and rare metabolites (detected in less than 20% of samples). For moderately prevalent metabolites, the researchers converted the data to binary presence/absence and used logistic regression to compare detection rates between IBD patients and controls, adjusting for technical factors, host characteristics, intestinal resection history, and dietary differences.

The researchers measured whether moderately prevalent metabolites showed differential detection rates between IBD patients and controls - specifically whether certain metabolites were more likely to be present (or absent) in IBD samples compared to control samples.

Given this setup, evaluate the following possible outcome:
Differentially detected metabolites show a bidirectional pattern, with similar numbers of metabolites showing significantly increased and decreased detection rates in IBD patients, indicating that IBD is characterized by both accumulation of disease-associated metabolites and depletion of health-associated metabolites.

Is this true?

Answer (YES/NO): NO